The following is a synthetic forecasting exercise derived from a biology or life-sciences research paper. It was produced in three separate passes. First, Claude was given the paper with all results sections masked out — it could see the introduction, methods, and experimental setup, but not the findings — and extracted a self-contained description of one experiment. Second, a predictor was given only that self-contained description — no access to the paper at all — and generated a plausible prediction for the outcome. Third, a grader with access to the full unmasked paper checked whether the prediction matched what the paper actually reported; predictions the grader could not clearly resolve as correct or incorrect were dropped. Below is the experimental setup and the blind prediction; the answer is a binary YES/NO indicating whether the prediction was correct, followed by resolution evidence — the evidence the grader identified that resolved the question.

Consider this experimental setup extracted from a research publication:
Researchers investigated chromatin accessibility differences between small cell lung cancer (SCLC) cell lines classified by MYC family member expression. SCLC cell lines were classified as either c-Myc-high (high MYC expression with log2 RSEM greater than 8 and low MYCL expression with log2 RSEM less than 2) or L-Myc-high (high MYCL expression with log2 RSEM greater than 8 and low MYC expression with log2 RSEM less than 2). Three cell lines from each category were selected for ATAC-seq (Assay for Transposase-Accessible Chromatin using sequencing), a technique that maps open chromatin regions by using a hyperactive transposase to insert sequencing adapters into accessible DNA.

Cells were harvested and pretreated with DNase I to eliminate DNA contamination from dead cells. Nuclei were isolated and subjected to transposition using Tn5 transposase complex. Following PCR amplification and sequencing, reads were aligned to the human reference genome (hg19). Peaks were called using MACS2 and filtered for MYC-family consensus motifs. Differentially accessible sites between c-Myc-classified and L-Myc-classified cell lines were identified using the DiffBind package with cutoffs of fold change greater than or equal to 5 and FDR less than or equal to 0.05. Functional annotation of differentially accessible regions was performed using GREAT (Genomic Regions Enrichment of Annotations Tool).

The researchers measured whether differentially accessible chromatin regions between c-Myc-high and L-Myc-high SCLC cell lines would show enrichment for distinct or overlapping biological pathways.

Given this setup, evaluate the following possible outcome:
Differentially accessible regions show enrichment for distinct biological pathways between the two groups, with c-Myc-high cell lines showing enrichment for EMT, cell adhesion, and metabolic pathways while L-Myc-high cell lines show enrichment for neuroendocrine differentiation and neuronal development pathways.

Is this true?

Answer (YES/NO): NO